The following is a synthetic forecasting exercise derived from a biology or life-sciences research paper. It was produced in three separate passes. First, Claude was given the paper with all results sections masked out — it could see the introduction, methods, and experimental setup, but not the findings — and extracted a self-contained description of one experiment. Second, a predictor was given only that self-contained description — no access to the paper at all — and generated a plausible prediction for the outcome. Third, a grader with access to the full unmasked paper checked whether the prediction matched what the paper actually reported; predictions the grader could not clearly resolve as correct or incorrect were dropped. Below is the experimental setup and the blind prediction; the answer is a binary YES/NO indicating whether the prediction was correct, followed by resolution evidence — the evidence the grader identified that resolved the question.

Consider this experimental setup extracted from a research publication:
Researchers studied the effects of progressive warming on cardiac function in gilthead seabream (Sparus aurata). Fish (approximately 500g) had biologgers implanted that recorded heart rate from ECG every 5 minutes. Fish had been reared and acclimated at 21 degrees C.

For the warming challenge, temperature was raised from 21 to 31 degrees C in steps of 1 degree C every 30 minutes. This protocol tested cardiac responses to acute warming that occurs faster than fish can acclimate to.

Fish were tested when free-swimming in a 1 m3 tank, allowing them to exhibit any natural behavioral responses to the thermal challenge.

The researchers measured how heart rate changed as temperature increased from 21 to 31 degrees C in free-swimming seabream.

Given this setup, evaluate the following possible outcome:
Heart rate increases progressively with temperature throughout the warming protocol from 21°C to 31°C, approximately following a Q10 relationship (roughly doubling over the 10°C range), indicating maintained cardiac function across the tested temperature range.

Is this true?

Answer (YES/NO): NO